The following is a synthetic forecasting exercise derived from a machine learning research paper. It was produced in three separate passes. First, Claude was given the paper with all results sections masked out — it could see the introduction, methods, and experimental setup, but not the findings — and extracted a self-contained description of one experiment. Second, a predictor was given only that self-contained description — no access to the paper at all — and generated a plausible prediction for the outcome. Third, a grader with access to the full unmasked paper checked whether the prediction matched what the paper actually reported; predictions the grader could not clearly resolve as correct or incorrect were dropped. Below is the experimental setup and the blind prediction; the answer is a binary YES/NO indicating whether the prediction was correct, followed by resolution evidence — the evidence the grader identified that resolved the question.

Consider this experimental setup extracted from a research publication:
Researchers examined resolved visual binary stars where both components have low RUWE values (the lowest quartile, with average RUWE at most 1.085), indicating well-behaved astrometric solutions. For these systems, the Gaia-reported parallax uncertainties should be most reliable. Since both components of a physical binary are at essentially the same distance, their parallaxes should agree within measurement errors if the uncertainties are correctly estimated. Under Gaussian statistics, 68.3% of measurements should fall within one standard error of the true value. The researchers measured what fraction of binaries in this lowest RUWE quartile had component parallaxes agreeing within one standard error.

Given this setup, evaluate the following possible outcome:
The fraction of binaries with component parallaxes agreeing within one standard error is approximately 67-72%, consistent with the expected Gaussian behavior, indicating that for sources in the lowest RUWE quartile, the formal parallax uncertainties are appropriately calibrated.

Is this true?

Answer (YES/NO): NO